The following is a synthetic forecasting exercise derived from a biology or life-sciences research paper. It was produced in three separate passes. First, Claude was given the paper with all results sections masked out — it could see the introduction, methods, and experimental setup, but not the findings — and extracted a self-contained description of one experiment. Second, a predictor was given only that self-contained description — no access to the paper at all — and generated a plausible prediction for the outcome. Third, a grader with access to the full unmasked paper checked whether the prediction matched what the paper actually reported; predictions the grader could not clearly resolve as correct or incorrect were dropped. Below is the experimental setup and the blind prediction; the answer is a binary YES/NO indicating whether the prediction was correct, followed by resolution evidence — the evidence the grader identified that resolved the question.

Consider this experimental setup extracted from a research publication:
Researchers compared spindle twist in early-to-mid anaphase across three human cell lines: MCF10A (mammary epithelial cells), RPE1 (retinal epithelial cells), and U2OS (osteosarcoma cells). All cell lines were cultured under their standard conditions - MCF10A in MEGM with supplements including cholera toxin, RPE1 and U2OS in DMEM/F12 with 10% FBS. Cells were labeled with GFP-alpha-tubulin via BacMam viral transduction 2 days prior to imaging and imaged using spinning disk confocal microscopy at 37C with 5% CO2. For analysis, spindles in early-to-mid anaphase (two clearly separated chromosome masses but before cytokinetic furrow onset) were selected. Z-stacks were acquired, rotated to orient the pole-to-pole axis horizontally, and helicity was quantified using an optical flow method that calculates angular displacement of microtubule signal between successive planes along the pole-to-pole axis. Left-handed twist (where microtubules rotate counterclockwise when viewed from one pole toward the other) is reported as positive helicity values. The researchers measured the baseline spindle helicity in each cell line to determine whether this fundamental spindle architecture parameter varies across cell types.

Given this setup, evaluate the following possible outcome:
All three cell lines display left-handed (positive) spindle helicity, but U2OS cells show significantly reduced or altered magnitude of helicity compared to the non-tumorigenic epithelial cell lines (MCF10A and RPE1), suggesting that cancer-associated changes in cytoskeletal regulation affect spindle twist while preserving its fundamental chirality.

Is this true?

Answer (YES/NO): NO